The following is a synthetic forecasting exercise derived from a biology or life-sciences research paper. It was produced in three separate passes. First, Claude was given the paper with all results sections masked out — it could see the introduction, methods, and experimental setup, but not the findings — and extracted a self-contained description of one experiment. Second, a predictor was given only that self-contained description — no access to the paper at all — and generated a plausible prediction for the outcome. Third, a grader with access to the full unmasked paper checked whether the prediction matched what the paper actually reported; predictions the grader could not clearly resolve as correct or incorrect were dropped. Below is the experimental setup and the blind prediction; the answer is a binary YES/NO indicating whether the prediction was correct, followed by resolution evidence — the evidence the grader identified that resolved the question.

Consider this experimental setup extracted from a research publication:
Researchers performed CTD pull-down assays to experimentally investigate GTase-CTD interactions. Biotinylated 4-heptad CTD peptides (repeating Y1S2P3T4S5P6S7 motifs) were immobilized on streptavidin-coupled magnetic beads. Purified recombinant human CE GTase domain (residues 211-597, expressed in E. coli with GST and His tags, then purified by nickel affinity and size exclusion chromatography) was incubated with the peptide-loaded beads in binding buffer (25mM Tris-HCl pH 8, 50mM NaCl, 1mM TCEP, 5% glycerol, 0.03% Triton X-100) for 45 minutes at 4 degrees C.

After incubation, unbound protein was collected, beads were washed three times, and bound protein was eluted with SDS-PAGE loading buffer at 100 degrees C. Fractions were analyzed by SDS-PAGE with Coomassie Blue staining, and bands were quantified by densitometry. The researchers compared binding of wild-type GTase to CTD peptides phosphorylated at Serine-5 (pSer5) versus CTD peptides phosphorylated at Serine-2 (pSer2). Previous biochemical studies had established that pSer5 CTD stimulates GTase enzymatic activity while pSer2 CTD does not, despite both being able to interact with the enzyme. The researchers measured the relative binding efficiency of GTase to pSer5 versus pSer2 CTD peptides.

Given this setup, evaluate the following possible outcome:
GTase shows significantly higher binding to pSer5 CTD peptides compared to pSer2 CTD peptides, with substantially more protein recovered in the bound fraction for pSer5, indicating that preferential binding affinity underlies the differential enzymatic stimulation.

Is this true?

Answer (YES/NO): YES